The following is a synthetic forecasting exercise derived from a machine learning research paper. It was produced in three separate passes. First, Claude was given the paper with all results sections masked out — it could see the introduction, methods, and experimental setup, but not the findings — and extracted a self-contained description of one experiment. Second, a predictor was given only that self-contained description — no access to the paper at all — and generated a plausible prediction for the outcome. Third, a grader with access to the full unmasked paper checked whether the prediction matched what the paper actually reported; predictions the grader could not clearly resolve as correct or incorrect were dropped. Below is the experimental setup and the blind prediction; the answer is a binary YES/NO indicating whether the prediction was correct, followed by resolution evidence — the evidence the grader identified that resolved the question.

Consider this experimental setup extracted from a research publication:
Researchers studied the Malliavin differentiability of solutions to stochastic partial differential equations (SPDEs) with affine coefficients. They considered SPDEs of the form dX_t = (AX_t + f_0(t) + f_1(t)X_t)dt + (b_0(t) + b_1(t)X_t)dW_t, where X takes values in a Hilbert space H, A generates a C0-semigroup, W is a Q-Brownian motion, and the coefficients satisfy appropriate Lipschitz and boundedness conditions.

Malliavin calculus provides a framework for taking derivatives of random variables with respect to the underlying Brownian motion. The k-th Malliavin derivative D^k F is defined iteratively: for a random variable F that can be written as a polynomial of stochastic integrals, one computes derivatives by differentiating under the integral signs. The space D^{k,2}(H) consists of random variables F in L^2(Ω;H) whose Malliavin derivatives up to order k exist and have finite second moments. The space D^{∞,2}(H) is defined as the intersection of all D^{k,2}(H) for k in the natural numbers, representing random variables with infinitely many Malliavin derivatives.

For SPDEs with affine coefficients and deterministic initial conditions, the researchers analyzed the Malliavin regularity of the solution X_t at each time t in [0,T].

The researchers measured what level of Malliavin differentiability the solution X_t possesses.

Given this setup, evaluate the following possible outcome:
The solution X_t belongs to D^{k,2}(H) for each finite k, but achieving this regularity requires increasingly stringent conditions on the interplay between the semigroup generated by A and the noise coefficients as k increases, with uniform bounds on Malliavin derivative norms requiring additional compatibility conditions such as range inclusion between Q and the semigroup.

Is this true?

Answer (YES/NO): NO